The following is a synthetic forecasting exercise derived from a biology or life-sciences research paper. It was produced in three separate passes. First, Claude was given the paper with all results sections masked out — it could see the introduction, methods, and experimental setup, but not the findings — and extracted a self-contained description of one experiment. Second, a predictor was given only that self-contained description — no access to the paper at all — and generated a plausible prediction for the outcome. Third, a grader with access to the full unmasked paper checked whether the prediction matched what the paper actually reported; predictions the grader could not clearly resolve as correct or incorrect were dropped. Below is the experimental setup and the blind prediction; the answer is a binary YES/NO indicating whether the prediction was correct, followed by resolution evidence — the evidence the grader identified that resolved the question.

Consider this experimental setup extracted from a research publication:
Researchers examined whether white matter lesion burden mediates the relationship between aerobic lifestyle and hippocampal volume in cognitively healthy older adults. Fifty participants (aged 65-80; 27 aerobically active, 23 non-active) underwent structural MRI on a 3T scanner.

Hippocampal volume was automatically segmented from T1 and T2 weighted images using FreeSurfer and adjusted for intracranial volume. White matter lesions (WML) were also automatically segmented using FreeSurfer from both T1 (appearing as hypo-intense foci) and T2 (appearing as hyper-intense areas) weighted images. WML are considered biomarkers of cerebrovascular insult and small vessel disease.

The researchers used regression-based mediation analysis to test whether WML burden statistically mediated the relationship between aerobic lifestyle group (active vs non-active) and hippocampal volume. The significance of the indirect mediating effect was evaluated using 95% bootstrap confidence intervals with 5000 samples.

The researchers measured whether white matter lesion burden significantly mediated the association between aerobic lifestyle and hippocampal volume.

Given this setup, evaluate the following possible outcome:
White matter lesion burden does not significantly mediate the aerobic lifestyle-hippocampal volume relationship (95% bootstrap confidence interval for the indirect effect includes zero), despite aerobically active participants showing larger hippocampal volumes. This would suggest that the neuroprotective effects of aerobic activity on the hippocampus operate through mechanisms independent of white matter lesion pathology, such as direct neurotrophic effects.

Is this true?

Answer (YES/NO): NO